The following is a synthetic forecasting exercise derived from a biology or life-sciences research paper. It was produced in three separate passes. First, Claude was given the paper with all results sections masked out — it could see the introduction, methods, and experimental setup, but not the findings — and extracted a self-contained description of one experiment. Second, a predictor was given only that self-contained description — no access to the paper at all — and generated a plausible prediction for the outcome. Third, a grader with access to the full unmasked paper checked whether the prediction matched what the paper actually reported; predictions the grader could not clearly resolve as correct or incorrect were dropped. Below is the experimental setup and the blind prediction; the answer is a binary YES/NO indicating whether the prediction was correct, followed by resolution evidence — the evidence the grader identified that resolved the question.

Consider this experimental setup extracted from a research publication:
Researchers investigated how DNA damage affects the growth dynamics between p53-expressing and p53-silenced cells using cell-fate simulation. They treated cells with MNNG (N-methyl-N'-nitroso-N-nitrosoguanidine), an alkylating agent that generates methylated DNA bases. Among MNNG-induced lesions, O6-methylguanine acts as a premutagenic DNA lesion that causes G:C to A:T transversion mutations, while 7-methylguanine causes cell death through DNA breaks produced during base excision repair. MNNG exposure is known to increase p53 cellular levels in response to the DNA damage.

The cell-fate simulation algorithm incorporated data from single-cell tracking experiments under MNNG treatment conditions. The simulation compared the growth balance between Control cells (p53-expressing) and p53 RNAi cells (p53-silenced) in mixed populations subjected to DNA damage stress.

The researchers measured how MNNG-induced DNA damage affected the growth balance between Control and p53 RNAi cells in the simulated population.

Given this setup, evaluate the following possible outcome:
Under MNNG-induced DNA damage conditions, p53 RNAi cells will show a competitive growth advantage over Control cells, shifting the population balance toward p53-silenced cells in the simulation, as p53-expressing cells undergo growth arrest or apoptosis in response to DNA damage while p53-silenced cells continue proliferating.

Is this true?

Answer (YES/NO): YES